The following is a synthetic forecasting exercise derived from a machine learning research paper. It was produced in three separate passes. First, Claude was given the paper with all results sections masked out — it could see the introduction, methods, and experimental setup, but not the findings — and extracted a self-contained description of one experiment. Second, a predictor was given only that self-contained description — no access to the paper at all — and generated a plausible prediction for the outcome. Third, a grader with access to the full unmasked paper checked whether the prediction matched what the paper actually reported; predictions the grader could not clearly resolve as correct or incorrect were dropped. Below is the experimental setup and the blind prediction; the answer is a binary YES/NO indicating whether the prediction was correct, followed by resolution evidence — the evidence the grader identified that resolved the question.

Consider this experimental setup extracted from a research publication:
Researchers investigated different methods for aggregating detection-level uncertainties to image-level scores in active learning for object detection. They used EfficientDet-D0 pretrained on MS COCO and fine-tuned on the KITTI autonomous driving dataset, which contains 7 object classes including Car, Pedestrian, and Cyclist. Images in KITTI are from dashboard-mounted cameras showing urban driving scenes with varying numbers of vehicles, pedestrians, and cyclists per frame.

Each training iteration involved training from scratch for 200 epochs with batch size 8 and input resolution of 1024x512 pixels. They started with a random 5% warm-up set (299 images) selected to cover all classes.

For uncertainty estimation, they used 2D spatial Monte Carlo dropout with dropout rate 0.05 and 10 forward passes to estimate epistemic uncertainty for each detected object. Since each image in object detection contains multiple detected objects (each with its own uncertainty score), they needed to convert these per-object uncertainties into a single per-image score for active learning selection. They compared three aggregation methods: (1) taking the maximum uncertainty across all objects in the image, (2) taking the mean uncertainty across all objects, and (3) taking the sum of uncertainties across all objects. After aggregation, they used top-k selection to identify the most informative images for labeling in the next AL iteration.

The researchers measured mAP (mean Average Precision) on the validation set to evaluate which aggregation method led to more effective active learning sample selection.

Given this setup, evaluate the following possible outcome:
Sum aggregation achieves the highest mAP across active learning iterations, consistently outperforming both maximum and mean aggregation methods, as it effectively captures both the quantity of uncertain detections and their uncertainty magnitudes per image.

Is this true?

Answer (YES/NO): NO